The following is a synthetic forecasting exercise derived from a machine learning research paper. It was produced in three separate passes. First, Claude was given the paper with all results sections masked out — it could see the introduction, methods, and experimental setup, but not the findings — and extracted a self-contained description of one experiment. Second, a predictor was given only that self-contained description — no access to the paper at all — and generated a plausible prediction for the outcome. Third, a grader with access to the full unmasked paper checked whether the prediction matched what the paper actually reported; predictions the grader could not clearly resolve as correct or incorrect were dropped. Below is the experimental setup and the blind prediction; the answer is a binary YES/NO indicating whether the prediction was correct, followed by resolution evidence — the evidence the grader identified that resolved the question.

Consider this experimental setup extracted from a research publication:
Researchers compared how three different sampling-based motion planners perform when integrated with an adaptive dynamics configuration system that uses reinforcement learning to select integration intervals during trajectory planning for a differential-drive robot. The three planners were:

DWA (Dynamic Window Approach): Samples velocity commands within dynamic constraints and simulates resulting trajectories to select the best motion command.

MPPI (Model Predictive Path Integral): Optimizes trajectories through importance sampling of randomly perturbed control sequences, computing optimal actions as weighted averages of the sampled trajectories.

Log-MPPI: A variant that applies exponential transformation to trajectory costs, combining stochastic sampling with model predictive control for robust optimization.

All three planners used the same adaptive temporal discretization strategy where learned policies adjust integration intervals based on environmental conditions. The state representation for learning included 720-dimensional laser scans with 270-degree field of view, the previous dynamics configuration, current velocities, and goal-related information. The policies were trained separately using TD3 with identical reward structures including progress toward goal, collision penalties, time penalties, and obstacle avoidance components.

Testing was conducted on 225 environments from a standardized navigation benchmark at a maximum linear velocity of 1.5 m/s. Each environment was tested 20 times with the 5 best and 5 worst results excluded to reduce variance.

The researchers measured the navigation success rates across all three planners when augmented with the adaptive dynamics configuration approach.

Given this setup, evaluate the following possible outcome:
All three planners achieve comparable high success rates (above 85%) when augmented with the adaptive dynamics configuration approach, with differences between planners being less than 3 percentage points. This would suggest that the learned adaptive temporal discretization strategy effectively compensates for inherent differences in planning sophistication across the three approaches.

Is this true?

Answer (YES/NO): NO